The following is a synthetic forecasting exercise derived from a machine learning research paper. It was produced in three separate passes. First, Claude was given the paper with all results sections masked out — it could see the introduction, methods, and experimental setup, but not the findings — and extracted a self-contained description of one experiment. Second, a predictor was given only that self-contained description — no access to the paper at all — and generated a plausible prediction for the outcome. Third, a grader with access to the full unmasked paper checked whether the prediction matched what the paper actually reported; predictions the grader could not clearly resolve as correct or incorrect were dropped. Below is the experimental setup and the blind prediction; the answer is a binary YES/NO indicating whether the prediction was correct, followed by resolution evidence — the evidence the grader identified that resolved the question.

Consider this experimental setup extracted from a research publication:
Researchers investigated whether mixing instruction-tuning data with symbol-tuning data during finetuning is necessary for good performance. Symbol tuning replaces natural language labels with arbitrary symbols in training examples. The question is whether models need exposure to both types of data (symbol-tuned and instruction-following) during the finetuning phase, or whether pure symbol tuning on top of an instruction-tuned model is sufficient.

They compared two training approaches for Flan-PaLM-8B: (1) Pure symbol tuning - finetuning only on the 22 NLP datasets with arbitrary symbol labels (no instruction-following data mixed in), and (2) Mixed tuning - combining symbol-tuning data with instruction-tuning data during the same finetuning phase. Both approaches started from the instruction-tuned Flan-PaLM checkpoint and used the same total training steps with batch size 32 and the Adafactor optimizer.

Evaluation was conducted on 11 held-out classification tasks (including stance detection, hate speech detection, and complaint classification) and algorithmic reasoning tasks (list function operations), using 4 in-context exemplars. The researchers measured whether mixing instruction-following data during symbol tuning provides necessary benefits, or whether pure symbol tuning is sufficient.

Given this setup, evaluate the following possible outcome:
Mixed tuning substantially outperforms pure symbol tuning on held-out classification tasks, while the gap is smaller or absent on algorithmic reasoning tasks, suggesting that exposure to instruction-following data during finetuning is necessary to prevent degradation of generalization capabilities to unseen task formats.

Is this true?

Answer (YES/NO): NO